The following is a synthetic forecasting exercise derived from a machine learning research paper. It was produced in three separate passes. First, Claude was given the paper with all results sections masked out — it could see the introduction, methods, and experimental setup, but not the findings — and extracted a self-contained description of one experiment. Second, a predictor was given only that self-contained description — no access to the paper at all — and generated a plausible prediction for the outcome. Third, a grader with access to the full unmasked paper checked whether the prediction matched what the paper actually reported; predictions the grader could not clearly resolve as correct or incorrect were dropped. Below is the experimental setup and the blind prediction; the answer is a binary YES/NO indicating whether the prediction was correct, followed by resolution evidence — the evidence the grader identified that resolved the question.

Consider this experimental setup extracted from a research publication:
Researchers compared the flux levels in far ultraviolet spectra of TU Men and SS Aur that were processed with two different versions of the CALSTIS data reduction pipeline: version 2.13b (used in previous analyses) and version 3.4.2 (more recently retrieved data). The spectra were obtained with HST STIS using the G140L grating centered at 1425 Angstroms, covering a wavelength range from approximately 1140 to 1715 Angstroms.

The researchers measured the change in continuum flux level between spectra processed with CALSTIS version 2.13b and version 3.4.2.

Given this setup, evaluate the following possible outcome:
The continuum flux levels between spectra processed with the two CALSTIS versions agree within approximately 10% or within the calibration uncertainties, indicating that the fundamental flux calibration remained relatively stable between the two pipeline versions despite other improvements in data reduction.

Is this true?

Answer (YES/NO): YES